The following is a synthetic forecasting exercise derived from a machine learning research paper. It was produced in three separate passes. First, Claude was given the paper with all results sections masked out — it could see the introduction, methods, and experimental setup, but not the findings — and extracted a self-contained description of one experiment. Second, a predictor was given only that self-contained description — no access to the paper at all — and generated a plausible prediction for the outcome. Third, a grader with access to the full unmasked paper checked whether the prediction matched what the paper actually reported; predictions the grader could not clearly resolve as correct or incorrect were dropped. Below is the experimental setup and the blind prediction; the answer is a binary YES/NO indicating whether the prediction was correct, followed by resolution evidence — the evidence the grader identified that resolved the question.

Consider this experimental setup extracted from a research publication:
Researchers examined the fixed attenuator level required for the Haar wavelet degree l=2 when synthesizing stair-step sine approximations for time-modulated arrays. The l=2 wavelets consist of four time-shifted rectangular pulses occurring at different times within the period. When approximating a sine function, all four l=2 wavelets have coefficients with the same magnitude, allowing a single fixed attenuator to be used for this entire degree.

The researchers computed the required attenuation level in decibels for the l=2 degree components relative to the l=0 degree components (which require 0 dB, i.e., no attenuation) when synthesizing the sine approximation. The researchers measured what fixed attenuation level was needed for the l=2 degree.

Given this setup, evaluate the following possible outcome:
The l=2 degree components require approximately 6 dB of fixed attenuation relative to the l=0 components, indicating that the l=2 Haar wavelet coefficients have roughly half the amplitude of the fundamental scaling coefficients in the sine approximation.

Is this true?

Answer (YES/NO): NO